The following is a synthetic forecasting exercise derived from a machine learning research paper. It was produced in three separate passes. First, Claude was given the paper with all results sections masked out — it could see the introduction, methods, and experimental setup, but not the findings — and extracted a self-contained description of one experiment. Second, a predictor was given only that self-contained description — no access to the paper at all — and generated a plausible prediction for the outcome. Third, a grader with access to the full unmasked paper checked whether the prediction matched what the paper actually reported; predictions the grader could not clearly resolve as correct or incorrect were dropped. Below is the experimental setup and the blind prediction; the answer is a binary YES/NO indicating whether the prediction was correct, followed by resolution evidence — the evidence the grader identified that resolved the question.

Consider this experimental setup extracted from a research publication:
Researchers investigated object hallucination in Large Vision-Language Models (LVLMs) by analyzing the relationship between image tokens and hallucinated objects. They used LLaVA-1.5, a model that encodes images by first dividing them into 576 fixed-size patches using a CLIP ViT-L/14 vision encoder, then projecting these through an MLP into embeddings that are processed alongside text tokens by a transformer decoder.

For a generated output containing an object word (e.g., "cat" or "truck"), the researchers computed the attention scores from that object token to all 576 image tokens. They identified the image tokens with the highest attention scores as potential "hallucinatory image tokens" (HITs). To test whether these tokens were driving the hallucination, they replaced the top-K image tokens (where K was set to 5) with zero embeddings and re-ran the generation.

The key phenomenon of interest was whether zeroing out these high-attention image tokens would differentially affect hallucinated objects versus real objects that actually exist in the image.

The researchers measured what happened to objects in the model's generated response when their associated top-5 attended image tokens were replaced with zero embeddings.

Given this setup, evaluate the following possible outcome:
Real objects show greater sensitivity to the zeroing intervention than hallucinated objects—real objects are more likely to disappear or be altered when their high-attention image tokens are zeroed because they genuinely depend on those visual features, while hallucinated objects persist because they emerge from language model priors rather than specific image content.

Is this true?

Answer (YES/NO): NO